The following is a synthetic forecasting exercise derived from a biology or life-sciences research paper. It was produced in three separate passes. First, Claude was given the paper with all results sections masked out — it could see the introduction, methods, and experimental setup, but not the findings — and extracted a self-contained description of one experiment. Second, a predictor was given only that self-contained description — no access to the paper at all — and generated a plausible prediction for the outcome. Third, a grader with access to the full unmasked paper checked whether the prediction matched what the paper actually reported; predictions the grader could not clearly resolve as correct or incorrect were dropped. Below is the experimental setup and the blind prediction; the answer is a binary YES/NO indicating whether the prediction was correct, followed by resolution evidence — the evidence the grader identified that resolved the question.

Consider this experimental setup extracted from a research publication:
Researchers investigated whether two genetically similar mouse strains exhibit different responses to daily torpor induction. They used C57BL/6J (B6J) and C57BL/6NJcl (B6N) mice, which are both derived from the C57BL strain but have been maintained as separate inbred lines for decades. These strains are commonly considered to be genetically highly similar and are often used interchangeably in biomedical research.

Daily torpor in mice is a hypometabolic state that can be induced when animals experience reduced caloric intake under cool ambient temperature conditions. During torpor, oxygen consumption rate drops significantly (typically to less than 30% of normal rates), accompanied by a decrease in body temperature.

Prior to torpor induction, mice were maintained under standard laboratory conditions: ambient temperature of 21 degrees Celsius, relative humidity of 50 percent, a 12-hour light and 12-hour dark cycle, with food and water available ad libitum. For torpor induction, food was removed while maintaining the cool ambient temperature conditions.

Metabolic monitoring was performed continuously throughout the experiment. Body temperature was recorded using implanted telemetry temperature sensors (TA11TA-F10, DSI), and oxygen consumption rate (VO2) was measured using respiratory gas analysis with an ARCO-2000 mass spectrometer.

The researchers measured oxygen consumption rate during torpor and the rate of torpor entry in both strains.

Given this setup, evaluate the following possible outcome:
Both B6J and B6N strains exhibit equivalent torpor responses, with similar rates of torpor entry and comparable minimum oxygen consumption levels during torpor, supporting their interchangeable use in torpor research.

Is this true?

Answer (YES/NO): NO